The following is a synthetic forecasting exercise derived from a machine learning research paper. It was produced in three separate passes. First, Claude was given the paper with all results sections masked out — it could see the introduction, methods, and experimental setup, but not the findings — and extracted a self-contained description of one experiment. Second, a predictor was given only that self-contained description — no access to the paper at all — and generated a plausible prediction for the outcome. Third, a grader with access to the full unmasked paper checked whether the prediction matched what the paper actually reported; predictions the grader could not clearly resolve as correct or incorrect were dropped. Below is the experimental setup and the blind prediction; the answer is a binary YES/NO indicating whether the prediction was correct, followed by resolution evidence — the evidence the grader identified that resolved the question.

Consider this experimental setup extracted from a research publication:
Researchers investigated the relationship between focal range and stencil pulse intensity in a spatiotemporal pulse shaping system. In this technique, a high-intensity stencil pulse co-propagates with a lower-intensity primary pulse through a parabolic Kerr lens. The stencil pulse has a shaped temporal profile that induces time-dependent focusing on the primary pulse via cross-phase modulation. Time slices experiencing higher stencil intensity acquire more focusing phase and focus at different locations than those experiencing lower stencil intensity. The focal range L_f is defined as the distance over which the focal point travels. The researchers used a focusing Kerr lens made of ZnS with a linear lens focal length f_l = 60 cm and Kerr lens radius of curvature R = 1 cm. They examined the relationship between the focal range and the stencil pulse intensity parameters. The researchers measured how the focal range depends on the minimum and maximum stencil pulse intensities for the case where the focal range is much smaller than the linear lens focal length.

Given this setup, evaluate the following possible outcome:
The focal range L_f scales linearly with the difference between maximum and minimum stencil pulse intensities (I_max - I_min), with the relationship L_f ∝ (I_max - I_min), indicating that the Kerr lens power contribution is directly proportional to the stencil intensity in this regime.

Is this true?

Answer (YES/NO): YES